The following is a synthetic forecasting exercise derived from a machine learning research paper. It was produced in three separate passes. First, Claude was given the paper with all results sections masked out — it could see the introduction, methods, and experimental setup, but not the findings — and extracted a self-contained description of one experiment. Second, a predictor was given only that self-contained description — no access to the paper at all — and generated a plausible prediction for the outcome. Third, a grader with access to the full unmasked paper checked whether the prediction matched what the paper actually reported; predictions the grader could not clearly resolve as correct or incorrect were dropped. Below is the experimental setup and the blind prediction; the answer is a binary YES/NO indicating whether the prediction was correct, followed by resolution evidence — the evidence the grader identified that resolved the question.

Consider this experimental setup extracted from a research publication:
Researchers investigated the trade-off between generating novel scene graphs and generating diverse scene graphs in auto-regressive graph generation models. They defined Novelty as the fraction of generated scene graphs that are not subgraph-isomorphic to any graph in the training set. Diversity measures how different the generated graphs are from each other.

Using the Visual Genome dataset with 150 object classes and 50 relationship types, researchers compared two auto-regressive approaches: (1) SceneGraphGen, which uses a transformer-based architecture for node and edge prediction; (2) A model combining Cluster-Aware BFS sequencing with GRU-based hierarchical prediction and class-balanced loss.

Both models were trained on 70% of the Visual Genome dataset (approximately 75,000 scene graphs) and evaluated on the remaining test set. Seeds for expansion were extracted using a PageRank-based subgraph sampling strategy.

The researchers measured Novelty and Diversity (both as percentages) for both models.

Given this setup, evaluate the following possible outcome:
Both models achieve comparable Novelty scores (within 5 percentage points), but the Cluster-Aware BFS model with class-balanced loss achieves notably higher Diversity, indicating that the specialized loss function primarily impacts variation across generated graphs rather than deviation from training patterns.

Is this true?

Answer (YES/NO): NO